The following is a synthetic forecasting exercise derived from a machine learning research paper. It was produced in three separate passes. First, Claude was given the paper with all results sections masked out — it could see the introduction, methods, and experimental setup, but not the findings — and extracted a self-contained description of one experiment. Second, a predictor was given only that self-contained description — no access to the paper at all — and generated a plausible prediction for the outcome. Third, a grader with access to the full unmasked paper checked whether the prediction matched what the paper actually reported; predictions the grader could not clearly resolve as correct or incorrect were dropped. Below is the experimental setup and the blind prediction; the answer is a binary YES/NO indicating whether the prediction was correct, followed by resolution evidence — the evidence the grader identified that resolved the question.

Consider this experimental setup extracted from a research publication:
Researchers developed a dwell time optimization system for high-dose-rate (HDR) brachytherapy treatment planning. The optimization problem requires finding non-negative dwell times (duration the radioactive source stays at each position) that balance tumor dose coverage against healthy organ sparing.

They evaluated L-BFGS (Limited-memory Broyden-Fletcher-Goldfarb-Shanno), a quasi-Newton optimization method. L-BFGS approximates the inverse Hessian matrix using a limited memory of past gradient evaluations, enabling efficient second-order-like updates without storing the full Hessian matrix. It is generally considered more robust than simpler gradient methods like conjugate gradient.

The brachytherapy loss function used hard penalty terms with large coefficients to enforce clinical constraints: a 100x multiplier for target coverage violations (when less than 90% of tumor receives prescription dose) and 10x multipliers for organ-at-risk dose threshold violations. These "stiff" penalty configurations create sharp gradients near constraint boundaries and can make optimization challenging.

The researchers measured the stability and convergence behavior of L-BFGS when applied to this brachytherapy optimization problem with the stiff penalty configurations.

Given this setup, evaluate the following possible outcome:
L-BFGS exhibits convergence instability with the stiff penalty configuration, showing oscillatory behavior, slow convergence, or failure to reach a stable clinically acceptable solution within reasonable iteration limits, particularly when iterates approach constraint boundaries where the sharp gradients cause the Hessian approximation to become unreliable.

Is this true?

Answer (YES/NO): YES